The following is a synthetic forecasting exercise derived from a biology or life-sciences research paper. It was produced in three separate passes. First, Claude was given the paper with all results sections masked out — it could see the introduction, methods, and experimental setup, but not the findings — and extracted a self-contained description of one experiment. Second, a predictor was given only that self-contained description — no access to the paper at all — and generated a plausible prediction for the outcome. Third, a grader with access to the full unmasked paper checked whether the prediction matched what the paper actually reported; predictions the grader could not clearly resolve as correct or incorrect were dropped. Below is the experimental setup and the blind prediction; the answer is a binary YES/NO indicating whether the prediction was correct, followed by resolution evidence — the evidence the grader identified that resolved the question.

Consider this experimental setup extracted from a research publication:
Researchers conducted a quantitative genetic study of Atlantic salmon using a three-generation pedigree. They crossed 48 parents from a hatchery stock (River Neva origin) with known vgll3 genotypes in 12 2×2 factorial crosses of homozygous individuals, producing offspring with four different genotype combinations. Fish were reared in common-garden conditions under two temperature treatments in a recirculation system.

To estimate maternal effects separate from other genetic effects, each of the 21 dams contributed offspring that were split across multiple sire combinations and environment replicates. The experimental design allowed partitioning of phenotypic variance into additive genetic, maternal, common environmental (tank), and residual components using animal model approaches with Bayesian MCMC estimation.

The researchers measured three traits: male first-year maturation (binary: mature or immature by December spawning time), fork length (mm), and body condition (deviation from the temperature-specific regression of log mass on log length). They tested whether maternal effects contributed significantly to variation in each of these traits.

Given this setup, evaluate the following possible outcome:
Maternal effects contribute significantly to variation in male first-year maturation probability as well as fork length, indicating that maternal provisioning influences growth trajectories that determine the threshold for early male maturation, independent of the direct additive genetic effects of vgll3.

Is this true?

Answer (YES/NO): NO